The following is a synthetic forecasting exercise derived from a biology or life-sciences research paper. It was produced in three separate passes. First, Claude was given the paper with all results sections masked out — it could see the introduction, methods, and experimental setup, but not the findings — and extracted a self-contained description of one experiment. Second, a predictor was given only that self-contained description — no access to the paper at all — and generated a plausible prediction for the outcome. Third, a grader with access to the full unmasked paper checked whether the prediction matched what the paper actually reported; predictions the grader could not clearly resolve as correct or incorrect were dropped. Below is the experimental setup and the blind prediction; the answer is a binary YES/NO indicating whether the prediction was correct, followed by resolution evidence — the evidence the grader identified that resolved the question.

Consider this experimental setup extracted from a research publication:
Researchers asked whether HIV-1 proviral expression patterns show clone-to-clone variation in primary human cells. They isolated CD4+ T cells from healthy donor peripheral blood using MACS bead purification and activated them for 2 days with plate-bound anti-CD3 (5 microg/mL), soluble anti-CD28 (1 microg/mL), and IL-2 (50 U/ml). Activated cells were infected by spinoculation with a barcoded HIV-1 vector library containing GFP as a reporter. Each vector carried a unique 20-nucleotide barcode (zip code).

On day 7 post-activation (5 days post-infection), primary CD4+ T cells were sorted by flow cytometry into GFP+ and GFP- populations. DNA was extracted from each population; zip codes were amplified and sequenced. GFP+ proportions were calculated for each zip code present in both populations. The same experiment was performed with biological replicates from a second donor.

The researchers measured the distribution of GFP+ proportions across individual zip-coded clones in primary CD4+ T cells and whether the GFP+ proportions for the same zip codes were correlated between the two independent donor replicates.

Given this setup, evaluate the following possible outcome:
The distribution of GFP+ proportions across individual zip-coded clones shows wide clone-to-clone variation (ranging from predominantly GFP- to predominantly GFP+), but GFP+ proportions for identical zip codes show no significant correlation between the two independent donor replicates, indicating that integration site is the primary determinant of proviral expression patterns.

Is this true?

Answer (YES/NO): NO